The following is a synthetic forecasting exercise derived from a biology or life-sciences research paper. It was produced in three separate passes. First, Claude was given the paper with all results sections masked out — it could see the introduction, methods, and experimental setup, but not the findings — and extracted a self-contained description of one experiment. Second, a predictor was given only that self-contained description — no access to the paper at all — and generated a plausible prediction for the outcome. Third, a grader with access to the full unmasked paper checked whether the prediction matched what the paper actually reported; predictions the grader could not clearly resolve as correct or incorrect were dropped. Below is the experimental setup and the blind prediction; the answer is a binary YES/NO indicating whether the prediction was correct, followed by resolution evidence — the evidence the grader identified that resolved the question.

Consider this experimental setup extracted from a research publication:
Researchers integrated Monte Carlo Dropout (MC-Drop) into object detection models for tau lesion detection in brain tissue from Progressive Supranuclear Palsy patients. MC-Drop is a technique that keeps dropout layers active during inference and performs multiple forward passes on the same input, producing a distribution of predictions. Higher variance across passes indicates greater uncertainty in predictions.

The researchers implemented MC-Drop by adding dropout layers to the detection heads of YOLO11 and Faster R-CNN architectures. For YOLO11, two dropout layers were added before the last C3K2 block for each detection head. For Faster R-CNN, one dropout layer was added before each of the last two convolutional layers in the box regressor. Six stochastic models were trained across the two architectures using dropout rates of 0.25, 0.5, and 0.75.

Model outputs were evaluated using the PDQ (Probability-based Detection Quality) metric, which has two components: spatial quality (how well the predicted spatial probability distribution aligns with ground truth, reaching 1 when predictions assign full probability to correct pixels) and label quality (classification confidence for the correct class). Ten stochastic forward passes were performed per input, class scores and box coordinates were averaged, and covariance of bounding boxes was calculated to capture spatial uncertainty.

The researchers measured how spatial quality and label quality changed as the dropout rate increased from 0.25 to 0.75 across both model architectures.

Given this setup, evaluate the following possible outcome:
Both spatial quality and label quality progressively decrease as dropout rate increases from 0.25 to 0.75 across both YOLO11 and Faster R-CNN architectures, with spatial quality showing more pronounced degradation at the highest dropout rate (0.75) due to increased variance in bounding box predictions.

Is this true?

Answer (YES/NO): NO